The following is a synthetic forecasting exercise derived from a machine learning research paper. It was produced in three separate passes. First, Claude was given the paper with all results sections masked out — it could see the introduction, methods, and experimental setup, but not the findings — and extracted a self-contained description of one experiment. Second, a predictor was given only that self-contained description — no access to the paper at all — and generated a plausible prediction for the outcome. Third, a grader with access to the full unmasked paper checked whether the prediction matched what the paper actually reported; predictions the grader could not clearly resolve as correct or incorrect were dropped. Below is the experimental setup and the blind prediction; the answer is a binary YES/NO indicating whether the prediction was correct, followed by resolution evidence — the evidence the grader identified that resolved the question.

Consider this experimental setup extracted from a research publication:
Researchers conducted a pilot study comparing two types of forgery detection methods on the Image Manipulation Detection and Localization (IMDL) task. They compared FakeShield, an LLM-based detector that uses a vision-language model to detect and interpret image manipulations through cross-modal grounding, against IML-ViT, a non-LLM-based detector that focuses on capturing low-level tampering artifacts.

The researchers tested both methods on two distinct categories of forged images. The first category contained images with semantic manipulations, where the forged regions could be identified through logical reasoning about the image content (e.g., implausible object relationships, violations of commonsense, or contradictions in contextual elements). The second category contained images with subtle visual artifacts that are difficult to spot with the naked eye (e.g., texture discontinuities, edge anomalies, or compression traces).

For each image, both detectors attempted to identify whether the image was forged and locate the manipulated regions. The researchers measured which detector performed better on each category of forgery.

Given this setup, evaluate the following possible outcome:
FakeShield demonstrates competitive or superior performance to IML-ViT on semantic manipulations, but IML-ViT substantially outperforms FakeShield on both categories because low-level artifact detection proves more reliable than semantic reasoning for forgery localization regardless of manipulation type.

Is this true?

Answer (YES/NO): NO